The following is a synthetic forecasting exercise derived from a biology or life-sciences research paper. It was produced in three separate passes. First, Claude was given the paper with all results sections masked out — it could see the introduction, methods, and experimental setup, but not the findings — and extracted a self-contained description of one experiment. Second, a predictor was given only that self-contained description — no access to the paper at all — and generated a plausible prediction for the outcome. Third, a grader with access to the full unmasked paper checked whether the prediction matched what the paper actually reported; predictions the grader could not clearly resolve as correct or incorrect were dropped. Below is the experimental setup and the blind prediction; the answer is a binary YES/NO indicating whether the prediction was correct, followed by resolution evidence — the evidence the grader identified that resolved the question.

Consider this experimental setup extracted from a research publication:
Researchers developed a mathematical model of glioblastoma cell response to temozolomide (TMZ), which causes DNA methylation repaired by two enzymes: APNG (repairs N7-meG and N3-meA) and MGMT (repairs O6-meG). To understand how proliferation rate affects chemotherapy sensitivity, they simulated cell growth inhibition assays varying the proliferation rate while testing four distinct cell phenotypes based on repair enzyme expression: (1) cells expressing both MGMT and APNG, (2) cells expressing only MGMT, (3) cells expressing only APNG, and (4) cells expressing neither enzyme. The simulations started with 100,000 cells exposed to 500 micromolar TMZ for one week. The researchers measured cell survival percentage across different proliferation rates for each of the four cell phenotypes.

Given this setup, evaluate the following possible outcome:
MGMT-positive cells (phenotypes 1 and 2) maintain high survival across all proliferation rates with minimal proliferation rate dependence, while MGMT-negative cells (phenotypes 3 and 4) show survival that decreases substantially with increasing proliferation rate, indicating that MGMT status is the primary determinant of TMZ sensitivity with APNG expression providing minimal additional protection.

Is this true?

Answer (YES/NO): NO